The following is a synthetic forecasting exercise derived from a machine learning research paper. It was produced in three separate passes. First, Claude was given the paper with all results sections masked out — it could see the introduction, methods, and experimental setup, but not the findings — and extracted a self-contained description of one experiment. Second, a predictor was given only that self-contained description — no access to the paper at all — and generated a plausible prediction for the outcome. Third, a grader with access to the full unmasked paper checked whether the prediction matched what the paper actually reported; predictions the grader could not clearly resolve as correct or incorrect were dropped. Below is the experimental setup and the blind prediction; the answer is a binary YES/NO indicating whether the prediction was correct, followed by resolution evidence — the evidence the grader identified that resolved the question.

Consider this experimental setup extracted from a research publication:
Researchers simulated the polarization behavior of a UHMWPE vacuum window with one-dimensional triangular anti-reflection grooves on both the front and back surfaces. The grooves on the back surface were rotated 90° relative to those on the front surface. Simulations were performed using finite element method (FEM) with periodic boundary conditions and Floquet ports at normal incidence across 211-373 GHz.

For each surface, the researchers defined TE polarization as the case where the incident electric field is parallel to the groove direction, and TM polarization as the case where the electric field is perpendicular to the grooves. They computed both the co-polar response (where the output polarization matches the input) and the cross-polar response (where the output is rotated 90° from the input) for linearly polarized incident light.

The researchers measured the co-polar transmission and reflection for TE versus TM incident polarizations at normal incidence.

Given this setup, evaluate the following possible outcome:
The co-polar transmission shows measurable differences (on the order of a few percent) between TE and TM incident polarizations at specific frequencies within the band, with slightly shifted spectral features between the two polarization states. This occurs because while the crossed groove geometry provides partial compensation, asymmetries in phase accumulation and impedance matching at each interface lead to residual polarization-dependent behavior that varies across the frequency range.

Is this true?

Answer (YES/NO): NO